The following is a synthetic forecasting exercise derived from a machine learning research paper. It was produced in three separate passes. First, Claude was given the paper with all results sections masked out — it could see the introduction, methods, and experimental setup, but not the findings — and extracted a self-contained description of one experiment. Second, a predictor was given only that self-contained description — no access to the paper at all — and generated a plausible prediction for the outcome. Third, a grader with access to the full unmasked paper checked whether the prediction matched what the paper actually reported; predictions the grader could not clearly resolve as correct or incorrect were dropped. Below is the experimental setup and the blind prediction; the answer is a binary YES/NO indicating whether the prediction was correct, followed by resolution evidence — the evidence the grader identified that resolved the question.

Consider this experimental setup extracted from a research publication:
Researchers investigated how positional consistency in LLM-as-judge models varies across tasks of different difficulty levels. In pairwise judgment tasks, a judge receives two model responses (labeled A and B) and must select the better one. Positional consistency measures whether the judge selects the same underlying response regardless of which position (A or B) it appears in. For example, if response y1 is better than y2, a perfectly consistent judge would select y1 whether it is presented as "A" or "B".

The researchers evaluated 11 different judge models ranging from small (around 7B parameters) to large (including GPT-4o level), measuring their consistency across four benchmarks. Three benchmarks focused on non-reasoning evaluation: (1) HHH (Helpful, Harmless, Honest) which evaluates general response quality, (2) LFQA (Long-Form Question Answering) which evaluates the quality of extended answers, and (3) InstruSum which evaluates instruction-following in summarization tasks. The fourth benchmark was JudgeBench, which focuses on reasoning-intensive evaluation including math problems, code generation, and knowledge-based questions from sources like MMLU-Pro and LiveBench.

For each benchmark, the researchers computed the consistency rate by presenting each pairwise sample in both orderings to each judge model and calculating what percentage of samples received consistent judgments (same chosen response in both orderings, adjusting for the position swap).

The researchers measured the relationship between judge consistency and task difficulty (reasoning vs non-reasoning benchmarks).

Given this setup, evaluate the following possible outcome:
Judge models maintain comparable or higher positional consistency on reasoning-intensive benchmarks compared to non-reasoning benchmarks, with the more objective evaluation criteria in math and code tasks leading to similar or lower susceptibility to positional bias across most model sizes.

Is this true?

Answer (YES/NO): NO